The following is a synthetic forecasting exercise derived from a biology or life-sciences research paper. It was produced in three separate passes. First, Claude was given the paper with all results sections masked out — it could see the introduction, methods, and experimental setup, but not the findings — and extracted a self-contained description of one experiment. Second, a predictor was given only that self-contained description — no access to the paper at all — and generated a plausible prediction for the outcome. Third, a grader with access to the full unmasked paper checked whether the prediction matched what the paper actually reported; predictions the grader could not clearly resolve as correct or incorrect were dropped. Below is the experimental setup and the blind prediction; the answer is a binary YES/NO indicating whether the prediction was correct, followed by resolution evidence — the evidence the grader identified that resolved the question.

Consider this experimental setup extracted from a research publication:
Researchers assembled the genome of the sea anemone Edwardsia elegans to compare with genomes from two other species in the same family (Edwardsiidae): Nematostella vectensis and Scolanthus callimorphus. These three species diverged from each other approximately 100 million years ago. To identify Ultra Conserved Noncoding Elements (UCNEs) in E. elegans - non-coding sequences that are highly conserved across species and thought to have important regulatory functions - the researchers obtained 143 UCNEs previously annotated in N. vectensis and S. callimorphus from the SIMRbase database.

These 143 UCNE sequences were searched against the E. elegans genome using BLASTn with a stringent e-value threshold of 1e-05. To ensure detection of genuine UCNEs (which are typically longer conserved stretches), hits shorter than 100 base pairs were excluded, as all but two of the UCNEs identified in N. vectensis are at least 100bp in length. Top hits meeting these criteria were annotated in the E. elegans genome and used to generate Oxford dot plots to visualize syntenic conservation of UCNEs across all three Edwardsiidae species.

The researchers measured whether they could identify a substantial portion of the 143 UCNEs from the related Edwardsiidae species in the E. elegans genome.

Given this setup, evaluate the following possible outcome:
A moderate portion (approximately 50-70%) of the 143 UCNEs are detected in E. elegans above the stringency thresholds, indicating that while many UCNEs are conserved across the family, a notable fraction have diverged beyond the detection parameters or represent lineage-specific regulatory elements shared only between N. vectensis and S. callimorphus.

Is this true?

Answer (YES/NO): YES